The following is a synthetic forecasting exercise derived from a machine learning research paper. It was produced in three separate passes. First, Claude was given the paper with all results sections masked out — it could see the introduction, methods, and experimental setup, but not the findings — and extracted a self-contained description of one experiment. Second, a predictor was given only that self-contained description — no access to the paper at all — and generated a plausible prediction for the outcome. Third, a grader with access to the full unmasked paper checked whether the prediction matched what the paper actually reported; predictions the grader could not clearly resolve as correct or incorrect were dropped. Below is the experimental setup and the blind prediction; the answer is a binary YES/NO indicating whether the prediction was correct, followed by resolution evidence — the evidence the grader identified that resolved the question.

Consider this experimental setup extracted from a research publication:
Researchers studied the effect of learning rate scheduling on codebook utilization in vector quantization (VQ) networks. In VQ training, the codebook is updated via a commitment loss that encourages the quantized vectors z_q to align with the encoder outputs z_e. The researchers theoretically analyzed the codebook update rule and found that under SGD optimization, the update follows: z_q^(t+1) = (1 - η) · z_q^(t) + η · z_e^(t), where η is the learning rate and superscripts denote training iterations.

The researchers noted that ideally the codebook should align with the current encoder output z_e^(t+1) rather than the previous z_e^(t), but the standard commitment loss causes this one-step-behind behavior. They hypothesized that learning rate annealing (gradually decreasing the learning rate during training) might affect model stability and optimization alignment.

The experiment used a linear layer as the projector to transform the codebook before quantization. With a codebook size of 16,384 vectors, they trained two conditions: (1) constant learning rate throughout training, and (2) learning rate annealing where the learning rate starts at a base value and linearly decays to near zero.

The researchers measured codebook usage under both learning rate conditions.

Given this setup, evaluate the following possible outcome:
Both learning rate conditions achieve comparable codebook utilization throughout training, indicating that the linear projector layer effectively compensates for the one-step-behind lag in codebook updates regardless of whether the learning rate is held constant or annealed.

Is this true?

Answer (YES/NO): NO